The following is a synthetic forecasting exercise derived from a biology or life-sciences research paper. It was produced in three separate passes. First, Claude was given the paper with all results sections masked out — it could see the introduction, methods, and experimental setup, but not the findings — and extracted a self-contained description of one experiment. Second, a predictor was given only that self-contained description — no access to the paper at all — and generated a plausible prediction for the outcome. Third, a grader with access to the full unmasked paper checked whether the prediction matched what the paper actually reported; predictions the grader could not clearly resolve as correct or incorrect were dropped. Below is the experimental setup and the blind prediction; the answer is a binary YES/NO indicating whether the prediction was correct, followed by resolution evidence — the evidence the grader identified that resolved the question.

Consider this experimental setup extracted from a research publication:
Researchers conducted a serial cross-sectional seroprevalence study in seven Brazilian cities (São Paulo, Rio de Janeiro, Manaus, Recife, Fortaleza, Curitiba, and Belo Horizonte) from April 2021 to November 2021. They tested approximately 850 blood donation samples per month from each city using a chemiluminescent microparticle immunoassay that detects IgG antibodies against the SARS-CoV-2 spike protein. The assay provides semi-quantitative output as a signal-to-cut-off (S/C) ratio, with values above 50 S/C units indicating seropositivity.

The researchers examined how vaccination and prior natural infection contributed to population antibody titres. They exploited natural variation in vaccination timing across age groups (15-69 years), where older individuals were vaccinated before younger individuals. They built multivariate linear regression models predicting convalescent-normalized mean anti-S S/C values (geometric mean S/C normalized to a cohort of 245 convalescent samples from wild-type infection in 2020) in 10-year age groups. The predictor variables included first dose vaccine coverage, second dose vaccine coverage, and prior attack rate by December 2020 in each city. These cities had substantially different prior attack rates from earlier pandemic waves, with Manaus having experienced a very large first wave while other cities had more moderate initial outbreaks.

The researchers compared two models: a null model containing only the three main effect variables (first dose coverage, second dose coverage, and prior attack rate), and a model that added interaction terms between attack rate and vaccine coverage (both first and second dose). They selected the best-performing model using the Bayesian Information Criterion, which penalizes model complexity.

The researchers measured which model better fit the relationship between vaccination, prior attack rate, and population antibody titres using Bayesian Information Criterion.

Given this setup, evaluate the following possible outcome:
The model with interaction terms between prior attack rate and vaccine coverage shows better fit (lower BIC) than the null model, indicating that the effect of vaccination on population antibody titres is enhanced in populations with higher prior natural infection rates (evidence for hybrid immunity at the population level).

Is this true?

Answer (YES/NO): NO